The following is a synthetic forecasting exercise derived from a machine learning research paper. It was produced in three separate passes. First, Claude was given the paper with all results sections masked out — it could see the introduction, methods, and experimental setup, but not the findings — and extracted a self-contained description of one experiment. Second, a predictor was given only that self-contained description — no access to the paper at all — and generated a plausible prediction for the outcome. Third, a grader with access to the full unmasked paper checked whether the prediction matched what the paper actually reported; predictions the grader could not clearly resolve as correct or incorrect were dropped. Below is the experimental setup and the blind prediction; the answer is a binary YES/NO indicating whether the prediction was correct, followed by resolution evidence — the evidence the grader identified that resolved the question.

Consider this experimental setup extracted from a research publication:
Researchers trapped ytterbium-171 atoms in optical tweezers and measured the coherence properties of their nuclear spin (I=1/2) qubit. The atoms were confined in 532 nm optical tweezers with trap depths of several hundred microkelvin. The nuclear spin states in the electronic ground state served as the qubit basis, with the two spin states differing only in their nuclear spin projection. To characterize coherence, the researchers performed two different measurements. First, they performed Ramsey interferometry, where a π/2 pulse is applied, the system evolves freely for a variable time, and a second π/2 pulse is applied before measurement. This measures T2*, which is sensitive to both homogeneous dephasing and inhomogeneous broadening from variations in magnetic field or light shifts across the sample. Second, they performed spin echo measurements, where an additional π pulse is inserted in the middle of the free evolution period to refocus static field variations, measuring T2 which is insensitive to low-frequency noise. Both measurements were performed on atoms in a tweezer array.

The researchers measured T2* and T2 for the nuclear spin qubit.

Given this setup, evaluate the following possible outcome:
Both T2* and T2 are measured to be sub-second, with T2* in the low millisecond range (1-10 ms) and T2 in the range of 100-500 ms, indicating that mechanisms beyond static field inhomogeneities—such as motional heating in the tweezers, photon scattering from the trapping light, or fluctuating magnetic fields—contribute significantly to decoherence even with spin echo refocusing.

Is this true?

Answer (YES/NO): NO